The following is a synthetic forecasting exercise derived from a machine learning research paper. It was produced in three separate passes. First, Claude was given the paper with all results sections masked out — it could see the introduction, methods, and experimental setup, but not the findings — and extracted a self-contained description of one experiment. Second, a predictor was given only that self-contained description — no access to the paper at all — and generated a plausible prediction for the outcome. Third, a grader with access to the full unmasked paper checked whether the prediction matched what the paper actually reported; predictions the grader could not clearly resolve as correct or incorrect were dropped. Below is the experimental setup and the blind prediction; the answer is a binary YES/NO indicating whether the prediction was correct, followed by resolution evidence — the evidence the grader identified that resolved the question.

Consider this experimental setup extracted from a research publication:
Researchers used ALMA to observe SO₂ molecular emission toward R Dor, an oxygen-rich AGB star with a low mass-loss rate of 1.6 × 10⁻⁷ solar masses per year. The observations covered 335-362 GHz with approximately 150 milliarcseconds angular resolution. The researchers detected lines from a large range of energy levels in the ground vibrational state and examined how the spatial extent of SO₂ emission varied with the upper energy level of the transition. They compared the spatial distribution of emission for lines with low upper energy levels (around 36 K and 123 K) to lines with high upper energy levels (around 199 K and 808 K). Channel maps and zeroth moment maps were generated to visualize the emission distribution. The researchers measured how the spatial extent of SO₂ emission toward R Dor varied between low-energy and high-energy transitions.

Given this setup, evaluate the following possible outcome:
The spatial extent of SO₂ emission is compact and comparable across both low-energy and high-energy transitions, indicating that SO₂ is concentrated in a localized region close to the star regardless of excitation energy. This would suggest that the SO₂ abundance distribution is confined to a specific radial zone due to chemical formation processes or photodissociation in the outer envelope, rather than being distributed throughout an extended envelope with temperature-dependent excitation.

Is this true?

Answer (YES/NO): NO